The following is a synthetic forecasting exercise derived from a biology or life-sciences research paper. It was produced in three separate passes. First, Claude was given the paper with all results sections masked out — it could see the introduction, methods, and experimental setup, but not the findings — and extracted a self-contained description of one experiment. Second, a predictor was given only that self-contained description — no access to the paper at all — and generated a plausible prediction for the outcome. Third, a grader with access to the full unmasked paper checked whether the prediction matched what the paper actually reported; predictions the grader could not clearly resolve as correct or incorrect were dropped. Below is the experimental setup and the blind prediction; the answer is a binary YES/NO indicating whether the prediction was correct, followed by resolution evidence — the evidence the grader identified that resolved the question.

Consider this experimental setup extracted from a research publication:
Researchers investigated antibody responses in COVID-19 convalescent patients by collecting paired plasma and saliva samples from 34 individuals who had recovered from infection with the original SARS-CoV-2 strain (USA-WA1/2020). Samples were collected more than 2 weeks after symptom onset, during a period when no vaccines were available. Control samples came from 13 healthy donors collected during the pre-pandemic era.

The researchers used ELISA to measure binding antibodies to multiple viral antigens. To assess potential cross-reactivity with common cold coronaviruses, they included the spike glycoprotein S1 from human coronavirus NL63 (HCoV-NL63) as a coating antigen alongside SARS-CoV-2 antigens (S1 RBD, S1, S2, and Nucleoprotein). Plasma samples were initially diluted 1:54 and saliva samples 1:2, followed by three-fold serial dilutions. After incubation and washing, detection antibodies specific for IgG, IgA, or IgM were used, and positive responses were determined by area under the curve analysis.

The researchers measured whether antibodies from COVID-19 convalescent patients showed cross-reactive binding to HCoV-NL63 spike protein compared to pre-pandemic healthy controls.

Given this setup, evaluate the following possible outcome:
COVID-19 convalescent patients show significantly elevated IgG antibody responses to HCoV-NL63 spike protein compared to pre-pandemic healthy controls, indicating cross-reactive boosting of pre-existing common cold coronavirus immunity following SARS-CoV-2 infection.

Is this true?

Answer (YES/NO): NO